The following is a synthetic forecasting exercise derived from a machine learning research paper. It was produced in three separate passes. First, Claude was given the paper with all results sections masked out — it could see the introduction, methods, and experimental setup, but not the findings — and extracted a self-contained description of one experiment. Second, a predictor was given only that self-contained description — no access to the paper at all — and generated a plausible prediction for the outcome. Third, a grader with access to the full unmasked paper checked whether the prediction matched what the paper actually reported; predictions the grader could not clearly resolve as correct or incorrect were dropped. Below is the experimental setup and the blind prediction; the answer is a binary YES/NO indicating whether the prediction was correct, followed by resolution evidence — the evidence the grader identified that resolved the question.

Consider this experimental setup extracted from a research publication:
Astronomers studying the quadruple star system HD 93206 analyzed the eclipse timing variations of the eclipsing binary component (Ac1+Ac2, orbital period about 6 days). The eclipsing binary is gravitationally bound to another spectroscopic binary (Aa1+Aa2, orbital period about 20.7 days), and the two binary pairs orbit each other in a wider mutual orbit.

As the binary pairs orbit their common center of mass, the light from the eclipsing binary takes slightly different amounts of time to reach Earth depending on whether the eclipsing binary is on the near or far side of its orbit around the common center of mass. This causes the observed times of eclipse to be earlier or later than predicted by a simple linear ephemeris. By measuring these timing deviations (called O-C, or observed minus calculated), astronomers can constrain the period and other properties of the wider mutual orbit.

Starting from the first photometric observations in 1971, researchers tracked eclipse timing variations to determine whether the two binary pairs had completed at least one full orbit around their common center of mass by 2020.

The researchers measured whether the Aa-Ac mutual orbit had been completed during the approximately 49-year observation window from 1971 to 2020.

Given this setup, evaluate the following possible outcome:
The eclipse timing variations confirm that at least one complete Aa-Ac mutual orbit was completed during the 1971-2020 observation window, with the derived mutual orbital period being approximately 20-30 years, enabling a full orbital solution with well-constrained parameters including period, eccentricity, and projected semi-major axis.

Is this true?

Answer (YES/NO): NO